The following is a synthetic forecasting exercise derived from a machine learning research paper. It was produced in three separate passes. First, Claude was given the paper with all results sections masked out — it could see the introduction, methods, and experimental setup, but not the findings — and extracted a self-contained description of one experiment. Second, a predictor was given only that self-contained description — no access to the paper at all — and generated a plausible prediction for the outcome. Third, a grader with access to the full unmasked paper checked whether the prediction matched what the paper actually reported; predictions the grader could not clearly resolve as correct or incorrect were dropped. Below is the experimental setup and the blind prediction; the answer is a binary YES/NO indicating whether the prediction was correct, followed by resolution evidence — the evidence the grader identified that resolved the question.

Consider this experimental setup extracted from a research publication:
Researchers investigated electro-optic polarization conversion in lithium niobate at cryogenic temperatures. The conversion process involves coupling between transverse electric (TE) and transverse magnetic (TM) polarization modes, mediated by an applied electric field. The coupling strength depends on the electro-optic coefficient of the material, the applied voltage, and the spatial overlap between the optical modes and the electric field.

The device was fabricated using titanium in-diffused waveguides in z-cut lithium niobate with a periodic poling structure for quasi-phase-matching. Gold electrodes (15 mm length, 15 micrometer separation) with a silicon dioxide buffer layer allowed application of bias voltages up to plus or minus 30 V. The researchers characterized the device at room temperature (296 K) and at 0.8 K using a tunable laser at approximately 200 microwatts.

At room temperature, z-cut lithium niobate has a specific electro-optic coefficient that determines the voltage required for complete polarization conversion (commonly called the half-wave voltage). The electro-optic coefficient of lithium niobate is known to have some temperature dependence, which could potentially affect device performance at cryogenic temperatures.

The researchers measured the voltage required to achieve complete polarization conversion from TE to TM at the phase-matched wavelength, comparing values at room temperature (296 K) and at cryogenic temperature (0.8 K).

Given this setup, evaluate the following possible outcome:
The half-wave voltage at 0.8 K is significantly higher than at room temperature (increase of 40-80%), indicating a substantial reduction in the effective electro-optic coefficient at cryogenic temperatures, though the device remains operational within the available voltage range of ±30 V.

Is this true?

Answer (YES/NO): YES